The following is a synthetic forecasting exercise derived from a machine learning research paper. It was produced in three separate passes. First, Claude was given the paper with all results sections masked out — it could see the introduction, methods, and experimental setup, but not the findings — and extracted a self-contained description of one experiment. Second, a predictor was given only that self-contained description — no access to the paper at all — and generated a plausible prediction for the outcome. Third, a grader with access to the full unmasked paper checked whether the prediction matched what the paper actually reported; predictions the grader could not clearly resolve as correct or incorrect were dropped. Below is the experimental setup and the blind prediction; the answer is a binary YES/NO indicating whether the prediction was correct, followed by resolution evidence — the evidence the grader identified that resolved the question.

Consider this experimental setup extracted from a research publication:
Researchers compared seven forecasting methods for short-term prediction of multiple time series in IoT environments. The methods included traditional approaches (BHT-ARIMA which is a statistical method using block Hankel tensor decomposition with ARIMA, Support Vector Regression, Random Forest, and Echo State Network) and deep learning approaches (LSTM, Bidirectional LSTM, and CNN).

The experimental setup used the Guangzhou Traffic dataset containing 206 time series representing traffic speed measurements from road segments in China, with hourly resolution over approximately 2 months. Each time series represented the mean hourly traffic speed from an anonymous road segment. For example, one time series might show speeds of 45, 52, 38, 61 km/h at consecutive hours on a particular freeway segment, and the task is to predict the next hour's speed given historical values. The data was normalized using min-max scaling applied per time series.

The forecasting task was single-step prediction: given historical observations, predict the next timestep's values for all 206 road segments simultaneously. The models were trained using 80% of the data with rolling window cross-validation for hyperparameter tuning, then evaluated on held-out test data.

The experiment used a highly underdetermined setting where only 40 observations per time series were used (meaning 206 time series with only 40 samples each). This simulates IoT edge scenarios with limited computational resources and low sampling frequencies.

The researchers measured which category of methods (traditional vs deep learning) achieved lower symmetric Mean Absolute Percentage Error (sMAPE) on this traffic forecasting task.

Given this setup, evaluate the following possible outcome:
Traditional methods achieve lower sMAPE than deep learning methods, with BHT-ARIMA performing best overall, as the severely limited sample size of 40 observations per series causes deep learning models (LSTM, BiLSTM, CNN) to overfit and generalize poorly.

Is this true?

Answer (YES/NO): NO